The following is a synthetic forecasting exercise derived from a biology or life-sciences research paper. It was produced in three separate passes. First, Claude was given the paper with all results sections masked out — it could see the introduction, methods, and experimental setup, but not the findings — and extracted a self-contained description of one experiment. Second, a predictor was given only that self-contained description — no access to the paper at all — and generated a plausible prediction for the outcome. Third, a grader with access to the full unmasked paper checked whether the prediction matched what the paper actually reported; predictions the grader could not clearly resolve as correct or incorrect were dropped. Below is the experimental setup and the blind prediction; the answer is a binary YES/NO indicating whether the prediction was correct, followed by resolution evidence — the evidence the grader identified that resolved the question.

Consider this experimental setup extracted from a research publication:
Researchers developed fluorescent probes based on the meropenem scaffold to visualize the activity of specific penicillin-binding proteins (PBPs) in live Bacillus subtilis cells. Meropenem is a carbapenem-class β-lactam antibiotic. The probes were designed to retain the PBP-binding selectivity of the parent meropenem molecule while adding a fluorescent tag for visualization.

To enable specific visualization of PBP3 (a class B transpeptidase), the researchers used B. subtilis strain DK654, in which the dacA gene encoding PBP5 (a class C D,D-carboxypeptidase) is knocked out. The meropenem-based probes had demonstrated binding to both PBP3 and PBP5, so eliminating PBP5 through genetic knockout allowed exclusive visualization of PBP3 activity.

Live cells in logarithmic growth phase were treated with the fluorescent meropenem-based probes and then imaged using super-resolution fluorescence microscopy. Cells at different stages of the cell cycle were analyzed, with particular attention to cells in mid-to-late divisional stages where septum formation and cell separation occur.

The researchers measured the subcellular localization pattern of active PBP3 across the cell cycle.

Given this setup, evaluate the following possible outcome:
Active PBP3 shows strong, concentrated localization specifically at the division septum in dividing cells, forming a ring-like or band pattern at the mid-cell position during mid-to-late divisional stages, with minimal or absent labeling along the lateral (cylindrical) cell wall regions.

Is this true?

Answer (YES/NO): NO